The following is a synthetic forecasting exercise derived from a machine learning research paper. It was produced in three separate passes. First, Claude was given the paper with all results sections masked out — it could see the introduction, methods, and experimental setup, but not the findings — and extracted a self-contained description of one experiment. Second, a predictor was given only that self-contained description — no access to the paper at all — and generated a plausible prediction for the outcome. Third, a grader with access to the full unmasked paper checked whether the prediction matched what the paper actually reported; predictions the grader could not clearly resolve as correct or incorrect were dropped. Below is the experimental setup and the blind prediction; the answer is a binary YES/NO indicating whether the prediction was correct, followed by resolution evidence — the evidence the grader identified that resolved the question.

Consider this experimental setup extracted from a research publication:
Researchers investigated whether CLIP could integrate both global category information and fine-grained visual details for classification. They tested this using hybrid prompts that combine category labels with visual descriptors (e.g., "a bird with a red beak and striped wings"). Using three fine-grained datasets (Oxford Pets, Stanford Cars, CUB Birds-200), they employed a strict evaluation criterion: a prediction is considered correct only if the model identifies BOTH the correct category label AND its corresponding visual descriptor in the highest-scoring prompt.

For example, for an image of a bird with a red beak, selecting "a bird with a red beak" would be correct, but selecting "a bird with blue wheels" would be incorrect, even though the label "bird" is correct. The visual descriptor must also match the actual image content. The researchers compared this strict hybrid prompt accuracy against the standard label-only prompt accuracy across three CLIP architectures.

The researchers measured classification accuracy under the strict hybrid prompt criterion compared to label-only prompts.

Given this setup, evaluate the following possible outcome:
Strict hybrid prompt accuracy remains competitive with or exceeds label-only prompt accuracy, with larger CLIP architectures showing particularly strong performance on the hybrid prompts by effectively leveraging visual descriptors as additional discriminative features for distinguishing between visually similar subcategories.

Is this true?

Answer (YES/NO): NO